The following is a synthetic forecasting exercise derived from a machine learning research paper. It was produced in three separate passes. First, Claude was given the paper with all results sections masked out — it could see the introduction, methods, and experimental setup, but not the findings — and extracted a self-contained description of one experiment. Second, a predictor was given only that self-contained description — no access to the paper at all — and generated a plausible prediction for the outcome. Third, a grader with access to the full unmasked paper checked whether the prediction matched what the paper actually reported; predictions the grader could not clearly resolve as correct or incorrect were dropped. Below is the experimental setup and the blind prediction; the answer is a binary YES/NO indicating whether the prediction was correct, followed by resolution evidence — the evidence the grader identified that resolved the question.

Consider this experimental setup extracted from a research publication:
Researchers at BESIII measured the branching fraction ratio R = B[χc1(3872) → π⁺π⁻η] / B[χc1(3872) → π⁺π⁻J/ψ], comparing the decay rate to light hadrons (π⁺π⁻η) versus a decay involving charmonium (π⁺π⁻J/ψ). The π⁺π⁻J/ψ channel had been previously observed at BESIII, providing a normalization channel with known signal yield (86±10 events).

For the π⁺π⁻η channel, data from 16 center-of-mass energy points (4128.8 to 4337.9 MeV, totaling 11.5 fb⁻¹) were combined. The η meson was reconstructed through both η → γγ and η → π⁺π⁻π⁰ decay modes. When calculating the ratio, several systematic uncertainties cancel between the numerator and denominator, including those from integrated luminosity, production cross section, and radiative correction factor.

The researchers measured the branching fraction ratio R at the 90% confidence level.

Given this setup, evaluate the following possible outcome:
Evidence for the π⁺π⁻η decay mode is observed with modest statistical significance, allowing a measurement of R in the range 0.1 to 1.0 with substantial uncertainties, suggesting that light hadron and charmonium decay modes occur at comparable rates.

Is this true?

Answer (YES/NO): NO